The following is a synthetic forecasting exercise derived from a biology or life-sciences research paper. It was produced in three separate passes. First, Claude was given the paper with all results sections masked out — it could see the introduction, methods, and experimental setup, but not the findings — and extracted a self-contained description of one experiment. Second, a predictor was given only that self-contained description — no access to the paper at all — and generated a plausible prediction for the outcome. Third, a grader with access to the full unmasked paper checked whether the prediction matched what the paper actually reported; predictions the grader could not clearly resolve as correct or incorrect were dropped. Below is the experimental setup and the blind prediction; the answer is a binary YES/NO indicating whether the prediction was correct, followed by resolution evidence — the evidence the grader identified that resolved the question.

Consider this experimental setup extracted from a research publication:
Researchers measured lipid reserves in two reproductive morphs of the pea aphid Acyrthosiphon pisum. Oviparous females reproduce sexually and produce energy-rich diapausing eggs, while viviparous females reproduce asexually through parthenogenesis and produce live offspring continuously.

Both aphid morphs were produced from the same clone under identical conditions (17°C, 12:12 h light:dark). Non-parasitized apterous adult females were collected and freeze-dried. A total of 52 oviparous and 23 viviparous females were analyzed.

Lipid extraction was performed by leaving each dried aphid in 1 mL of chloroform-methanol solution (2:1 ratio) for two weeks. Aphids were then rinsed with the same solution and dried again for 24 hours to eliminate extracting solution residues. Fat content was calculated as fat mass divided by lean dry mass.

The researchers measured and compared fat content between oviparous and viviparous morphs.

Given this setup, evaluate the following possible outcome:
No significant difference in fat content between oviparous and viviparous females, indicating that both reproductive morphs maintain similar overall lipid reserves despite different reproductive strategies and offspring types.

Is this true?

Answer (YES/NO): NO